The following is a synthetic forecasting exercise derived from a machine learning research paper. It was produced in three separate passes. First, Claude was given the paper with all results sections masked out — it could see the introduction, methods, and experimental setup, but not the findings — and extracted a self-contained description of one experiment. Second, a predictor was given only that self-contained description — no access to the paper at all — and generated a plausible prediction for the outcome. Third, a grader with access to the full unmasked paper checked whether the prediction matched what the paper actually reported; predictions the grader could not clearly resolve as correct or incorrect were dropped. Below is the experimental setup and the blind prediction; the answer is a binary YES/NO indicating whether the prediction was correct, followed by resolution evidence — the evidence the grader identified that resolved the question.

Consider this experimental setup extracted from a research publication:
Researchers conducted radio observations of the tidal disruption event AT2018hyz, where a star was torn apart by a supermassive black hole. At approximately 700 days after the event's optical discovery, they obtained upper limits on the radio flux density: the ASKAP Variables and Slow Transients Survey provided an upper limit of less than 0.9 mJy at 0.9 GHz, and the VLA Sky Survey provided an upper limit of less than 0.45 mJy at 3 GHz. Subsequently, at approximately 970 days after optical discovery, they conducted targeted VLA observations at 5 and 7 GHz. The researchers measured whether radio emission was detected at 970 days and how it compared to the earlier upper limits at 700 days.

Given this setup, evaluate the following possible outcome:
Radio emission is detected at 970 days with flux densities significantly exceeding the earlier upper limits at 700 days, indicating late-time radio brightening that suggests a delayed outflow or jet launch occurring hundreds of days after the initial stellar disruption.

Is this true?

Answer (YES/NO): YES